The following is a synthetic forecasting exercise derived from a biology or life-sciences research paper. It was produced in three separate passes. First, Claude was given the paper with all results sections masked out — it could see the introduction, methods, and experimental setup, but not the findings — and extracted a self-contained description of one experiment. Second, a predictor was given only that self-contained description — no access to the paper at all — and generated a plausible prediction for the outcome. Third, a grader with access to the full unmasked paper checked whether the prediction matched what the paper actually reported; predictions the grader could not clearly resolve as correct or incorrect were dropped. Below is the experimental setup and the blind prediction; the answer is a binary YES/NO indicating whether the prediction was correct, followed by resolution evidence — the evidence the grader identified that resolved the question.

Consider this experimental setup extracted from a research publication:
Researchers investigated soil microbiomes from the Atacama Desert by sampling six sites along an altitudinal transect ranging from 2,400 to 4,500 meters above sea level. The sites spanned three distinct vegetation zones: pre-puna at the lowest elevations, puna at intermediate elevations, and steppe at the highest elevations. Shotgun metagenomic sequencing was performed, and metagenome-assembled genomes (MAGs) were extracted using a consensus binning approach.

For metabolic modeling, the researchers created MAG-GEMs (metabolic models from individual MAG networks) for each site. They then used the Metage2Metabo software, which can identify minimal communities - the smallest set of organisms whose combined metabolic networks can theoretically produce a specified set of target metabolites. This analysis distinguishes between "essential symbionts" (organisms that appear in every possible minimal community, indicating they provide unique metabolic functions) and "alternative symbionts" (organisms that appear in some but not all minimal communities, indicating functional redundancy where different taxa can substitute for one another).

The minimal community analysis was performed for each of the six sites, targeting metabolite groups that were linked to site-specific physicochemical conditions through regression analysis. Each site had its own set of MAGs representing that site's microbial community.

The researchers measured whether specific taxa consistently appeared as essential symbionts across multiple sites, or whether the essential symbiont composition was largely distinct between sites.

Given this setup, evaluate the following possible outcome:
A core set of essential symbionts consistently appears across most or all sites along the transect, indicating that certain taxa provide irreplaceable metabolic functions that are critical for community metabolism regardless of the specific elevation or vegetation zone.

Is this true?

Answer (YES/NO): NO